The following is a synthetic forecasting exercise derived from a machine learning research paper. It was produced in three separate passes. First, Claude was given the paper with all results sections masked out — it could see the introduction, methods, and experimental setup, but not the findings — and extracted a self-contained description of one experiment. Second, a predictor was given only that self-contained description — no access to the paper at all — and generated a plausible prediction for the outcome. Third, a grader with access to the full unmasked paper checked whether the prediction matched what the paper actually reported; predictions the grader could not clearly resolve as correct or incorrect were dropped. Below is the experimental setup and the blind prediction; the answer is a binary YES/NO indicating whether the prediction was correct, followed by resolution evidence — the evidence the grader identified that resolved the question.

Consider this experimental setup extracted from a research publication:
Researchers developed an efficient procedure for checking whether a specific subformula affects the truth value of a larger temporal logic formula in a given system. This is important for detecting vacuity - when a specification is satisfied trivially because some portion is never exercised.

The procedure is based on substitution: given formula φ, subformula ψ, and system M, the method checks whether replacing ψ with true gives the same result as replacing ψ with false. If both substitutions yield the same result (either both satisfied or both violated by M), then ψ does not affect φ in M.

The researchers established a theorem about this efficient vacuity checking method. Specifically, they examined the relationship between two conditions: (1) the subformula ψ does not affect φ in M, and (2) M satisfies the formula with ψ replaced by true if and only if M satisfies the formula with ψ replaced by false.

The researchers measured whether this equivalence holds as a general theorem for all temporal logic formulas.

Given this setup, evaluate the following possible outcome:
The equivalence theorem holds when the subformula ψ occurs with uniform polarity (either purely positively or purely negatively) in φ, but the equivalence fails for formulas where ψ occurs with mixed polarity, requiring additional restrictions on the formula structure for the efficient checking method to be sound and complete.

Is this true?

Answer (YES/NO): NO